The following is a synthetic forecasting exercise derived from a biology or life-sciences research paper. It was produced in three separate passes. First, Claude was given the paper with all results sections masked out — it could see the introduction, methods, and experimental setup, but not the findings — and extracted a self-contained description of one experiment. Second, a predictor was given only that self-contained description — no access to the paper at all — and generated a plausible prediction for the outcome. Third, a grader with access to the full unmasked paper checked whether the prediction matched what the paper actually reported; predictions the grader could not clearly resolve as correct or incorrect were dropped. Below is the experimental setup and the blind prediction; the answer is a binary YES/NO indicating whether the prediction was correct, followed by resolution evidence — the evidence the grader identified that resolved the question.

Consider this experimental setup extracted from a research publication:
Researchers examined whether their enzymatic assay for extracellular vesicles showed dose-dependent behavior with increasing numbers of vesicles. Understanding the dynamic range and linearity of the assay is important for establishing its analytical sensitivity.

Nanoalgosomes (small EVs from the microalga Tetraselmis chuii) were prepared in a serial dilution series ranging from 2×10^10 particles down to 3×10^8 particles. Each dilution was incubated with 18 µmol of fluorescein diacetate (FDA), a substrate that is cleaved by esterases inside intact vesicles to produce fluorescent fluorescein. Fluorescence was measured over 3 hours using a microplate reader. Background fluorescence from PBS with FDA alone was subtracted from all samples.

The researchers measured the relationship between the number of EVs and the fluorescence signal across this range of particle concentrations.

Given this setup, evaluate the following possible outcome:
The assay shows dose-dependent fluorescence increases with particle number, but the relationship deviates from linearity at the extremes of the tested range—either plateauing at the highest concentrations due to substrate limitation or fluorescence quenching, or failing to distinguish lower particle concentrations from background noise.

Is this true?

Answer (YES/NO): YES